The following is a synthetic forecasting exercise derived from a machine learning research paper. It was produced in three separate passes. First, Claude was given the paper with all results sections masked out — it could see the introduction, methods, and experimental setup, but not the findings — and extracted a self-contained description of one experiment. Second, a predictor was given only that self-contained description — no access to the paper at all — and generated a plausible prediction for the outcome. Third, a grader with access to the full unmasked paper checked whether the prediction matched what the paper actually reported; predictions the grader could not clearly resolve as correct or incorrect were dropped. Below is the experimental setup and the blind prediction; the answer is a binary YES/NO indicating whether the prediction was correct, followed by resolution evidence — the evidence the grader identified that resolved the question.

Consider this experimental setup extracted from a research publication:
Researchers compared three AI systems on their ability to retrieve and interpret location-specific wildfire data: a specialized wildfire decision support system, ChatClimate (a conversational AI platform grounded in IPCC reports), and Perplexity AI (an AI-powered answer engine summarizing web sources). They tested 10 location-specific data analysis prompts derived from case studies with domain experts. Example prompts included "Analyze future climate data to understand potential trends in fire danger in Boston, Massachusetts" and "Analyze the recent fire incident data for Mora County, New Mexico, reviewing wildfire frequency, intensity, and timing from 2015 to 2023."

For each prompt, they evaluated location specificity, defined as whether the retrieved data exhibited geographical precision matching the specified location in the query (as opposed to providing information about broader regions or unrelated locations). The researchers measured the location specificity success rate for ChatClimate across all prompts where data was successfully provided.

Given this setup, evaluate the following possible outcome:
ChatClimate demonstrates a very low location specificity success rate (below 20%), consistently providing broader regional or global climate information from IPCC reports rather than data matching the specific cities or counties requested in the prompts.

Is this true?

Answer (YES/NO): YES